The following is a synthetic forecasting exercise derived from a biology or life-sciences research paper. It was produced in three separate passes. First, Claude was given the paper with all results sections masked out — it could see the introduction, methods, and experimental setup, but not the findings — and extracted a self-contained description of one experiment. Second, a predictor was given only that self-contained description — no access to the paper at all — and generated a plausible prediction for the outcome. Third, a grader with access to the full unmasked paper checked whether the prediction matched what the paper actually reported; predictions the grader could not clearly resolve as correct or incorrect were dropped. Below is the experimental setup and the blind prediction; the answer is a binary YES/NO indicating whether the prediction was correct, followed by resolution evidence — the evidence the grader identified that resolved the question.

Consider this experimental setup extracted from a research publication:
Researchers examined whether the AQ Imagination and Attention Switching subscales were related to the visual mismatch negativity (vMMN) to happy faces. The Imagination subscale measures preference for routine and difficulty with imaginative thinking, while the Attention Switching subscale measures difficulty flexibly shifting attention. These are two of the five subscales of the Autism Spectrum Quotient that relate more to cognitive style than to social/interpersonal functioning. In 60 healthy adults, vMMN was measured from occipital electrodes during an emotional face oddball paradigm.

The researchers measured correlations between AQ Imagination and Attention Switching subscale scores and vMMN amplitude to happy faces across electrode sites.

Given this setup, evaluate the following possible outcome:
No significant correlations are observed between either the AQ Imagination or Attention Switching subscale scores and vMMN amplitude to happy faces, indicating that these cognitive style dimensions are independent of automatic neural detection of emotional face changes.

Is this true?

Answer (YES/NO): YES